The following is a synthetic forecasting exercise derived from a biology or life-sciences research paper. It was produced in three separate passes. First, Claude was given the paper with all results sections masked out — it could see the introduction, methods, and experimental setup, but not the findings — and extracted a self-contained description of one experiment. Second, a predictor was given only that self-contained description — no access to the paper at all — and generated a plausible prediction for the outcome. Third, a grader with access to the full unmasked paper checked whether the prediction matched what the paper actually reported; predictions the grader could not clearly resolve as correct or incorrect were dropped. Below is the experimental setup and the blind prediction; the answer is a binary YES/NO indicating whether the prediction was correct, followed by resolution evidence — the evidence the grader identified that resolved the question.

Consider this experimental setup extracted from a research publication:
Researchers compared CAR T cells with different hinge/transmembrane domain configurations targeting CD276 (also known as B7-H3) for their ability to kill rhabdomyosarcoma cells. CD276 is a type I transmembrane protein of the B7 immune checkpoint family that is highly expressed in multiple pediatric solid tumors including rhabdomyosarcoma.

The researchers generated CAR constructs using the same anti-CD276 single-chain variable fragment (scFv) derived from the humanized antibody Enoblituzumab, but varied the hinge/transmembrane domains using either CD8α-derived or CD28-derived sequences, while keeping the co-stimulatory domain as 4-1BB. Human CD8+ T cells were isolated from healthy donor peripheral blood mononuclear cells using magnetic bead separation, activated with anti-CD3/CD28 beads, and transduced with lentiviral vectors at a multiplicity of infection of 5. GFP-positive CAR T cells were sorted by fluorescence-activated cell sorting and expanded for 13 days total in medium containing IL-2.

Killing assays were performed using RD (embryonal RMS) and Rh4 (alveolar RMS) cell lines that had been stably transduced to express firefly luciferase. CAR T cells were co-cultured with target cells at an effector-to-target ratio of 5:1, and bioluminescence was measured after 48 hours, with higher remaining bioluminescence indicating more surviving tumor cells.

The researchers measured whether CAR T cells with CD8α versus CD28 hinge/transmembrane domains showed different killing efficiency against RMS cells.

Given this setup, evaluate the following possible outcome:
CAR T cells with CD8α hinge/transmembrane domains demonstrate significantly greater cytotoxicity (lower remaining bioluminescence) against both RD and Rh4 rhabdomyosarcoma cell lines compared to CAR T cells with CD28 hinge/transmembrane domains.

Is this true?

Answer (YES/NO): NO